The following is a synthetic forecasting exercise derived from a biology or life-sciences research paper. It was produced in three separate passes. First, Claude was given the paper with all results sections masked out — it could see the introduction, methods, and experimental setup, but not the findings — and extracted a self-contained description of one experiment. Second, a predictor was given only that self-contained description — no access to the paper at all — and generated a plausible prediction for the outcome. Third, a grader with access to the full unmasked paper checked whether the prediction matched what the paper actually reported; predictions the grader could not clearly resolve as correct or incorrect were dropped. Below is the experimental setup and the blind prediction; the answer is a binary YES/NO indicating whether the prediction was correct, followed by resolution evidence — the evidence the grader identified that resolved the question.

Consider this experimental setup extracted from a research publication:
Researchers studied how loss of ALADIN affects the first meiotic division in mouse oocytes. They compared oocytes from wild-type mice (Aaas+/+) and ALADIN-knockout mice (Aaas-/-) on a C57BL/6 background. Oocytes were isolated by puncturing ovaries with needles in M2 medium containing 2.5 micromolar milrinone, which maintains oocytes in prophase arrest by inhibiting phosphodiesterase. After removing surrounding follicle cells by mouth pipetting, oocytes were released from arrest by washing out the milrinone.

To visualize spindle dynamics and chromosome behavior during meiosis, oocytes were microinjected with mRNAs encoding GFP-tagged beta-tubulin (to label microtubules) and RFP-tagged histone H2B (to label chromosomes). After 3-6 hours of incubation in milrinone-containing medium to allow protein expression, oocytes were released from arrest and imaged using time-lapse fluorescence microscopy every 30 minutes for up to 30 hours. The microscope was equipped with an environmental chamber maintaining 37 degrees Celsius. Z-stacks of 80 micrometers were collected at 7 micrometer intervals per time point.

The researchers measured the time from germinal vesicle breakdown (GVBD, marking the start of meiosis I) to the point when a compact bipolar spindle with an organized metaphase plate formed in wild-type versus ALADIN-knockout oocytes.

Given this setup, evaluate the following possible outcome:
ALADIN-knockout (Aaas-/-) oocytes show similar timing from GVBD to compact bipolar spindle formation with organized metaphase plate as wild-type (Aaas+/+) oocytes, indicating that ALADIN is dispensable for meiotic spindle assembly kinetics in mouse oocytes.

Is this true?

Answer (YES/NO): NO